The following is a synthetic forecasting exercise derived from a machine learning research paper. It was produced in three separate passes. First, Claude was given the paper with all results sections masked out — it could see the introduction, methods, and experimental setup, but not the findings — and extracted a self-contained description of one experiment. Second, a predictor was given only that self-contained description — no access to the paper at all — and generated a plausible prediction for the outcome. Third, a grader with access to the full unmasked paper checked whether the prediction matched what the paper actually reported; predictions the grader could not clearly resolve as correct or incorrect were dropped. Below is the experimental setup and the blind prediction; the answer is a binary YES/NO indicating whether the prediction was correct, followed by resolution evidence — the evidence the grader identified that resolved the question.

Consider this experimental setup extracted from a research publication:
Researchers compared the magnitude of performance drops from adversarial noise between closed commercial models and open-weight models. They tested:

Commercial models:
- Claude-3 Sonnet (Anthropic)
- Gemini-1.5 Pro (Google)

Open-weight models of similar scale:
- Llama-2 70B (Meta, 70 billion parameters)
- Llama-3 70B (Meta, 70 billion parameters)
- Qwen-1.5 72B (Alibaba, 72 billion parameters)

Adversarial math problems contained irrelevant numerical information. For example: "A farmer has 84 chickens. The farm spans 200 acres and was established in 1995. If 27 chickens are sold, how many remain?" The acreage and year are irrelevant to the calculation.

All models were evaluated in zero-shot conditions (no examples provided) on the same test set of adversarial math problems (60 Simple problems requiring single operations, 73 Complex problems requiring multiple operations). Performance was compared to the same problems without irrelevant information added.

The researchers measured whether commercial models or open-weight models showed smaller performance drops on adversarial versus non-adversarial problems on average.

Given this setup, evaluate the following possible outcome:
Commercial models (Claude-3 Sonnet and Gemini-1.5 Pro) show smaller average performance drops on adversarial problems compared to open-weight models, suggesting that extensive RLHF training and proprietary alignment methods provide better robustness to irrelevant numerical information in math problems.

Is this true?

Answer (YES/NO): NO